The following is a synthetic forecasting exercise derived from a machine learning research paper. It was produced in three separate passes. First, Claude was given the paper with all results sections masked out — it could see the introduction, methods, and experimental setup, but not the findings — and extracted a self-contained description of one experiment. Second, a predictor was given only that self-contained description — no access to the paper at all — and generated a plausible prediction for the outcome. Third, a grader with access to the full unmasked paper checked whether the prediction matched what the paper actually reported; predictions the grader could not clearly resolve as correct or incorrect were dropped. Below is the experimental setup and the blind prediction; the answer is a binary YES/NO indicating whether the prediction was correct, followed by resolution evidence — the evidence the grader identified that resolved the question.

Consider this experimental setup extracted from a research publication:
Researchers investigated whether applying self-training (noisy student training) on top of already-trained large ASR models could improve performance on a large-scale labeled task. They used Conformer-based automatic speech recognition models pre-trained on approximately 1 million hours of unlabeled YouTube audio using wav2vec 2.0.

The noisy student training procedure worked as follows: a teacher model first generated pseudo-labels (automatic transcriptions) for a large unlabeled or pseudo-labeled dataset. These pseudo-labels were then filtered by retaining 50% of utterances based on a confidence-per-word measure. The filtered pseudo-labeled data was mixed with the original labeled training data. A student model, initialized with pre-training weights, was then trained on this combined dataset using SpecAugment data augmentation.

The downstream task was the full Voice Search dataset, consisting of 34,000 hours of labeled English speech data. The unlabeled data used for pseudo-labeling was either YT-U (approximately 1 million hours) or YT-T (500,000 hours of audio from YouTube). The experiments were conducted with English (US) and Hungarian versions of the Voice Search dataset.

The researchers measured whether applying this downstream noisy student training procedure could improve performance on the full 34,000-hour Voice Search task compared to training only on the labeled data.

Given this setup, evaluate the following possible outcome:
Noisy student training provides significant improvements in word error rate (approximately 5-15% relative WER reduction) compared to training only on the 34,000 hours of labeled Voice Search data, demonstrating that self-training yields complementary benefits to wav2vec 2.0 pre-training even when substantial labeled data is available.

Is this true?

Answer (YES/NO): NO